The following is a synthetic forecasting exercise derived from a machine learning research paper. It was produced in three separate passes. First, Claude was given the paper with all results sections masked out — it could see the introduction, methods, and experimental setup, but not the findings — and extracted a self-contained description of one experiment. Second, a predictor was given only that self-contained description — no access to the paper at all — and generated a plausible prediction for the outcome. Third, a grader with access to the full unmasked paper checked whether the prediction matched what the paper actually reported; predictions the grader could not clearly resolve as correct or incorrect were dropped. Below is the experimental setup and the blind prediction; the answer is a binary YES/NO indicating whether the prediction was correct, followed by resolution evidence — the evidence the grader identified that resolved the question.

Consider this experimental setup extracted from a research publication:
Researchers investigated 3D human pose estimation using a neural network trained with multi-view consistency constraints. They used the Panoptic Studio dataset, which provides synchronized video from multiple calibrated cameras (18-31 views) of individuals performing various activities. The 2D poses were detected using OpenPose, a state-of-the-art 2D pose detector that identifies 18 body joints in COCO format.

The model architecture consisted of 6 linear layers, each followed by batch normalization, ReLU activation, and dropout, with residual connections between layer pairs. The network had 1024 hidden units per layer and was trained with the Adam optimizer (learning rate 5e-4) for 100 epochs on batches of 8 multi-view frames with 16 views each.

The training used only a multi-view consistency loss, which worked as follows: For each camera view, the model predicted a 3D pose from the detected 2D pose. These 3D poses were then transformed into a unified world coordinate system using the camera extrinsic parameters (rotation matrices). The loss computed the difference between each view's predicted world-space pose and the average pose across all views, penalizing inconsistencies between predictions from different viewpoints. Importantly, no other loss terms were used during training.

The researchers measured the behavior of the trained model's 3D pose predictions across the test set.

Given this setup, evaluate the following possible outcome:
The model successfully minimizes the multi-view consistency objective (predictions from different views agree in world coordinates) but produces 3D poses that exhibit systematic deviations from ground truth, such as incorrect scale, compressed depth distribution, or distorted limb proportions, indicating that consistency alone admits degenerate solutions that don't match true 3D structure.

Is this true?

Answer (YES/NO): NO